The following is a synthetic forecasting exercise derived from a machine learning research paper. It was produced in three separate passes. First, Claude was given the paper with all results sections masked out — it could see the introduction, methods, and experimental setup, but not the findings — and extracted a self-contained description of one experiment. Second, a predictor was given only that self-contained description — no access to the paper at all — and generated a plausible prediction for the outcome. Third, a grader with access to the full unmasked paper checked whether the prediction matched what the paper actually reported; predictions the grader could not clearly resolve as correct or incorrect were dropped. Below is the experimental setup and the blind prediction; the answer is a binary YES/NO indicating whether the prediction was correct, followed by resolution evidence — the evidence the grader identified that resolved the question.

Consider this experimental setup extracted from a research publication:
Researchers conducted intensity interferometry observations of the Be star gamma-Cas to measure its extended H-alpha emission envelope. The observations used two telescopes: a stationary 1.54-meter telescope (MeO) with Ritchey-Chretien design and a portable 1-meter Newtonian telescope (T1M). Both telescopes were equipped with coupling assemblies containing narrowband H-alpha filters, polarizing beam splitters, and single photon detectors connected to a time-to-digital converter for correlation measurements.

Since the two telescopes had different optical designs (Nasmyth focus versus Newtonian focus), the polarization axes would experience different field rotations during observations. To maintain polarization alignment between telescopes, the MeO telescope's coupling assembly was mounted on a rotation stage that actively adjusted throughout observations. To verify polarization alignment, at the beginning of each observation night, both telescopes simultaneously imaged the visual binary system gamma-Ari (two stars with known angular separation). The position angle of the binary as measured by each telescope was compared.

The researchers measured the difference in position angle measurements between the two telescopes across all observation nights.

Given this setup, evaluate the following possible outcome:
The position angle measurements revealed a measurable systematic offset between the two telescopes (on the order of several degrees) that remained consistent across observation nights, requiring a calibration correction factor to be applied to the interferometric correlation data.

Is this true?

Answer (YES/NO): NO